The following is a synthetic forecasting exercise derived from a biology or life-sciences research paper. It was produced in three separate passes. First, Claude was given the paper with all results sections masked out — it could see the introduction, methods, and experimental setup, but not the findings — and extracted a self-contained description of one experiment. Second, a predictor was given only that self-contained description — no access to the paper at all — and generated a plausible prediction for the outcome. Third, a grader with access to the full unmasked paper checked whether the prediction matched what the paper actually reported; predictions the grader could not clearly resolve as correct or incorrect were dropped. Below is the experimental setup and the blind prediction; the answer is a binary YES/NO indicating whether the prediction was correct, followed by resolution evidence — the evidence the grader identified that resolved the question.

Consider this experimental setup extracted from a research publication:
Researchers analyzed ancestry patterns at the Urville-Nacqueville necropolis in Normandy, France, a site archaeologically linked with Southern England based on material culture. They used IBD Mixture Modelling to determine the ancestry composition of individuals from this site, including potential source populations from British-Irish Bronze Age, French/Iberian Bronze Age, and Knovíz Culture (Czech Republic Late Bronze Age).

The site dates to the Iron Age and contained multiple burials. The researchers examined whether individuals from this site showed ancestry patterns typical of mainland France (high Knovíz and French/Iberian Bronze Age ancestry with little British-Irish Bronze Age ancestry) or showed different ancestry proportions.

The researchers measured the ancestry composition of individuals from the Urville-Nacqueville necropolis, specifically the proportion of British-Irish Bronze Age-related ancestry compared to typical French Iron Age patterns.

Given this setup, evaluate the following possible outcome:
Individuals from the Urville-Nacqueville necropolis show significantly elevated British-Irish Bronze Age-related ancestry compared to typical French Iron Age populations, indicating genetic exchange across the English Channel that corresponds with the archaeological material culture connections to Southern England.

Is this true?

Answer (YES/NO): YES